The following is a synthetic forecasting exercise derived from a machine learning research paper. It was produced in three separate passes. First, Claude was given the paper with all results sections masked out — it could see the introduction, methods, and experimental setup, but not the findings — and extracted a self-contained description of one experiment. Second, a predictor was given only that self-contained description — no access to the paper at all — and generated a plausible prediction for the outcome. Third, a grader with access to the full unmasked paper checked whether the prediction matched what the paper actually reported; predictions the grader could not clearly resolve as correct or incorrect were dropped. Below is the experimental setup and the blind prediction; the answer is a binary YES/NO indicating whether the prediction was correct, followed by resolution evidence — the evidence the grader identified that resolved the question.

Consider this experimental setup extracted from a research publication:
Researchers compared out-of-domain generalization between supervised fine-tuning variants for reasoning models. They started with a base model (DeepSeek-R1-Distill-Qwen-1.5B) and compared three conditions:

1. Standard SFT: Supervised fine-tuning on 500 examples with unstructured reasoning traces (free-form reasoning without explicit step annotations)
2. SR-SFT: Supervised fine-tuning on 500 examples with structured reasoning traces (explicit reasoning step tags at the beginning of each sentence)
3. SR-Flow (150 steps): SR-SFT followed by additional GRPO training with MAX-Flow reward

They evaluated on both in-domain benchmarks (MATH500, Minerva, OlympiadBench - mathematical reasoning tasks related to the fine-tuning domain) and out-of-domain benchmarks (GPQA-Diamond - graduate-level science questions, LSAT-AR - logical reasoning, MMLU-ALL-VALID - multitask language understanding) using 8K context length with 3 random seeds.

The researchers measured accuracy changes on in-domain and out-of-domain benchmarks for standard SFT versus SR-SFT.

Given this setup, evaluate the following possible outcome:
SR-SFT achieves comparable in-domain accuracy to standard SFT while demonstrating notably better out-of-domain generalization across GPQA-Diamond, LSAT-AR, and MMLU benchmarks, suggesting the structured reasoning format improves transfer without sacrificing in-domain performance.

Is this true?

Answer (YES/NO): NO